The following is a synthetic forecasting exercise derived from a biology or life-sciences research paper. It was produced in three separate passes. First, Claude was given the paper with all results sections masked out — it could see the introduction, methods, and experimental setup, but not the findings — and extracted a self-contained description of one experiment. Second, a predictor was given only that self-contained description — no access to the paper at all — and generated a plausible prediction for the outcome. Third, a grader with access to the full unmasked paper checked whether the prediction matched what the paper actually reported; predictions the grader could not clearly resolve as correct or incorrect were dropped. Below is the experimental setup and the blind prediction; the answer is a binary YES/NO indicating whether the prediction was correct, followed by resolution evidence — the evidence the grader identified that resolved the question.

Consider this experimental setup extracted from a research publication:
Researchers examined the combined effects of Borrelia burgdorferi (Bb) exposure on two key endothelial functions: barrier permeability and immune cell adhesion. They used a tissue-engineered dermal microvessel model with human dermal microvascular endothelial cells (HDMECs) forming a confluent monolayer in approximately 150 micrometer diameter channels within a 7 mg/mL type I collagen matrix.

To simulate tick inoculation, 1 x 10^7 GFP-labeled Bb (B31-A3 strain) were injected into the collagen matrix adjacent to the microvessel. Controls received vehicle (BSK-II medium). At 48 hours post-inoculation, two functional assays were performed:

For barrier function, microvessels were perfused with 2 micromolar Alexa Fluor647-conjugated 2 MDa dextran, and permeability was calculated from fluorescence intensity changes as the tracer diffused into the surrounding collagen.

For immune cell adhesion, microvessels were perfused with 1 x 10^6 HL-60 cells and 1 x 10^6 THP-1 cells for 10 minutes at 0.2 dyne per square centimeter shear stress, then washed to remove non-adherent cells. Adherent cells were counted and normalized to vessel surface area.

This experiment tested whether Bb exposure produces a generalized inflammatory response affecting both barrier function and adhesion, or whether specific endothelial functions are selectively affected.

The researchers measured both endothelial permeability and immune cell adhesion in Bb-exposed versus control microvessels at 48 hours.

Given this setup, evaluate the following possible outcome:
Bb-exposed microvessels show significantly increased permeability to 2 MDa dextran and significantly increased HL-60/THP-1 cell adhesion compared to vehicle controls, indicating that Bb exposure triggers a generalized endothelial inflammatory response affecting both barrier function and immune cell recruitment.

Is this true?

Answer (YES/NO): NO